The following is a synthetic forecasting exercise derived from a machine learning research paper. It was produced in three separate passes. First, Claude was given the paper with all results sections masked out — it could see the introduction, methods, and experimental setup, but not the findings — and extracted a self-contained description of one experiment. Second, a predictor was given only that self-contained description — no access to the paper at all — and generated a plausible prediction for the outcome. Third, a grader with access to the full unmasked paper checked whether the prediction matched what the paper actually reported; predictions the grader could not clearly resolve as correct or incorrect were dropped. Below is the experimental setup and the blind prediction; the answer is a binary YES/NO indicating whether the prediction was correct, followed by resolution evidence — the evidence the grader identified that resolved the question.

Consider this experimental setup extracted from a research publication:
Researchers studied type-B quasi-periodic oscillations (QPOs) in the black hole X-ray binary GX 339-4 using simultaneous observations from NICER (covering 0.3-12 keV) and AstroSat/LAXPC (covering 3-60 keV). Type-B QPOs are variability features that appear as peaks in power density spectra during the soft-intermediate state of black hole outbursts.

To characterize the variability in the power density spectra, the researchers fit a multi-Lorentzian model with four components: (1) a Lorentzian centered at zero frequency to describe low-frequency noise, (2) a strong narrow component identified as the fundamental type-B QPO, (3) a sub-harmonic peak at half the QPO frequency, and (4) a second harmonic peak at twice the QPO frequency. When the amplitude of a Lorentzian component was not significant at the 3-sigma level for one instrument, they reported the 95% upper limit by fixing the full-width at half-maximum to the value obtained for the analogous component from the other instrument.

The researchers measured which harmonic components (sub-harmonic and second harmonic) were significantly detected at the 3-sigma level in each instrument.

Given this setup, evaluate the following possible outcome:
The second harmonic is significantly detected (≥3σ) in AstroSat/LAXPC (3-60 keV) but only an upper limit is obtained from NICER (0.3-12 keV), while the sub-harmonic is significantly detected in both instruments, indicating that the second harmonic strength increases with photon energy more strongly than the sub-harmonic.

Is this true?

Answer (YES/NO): NO